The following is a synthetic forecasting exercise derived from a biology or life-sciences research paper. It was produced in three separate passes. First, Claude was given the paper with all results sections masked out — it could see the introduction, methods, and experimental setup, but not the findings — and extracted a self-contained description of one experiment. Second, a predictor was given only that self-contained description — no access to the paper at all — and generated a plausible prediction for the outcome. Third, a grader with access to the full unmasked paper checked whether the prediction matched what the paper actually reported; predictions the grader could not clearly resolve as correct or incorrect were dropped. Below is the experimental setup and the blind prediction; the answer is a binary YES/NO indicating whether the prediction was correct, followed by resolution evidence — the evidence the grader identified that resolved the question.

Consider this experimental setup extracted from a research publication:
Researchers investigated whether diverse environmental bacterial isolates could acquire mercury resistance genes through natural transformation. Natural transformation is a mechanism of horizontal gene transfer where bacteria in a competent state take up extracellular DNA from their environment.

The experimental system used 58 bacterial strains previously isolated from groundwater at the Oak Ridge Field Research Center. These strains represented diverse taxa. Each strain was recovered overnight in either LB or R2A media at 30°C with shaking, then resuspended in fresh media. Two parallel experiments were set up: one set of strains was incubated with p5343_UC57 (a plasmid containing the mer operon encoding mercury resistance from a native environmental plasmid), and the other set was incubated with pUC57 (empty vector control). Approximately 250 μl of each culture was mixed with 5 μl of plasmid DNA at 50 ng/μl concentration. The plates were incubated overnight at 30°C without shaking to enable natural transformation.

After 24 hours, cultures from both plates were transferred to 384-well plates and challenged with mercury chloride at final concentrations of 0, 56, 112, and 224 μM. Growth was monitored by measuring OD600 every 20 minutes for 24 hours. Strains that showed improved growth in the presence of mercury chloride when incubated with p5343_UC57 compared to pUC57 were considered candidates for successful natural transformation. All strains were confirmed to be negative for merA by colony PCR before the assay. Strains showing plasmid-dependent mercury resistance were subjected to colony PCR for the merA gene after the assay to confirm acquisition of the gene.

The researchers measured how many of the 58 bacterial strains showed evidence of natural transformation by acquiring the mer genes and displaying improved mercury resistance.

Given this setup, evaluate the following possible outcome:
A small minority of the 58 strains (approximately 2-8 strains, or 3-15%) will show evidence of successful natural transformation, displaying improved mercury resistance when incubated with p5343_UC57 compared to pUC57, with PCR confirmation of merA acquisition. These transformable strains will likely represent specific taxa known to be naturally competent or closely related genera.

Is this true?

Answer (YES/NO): NO